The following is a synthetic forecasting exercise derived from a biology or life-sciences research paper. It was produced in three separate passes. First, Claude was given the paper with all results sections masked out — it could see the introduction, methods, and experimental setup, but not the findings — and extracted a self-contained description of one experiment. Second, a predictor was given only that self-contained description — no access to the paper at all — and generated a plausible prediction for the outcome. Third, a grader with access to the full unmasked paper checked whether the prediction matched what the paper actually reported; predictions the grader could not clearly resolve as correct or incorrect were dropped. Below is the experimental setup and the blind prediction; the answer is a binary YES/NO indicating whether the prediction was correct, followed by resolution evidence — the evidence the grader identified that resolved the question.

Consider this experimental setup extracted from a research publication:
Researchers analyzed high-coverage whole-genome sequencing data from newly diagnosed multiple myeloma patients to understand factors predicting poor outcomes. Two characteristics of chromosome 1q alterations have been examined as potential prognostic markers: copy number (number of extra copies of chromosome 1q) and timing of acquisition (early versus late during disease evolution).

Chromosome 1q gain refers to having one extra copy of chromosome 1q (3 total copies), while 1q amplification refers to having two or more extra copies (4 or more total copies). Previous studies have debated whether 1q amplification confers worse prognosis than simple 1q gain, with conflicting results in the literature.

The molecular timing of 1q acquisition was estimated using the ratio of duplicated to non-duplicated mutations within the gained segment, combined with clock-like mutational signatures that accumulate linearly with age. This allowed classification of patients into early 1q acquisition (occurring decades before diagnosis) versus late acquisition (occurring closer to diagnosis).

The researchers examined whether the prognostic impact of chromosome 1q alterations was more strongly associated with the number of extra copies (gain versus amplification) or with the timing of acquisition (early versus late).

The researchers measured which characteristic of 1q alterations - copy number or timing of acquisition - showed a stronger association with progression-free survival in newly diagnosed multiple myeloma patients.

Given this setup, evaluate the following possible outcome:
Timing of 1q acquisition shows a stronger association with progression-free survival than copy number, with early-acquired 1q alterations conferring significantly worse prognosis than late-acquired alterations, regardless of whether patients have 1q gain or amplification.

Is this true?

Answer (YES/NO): YES